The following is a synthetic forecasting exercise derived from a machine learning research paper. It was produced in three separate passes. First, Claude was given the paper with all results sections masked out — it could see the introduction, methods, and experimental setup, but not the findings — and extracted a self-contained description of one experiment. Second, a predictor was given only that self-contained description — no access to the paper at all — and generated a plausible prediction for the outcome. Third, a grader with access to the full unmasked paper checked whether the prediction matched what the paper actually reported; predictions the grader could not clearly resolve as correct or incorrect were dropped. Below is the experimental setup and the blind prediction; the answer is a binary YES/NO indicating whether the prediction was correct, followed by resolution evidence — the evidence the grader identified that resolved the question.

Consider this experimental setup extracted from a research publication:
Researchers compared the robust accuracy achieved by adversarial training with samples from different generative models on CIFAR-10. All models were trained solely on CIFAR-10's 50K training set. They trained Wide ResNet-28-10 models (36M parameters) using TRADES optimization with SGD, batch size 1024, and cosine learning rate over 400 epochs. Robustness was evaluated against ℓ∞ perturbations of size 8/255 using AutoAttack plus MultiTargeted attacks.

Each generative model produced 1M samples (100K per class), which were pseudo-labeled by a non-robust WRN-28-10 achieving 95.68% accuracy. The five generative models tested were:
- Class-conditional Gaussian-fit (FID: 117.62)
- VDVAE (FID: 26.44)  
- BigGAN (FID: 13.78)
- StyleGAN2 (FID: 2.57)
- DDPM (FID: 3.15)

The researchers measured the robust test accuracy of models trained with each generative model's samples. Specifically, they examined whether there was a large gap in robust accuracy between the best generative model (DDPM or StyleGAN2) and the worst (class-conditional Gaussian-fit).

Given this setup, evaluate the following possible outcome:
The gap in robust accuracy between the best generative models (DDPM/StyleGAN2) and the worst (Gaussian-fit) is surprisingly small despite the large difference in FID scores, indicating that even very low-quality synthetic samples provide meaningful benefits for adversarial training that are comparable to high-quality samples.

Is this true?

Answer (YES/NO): NO